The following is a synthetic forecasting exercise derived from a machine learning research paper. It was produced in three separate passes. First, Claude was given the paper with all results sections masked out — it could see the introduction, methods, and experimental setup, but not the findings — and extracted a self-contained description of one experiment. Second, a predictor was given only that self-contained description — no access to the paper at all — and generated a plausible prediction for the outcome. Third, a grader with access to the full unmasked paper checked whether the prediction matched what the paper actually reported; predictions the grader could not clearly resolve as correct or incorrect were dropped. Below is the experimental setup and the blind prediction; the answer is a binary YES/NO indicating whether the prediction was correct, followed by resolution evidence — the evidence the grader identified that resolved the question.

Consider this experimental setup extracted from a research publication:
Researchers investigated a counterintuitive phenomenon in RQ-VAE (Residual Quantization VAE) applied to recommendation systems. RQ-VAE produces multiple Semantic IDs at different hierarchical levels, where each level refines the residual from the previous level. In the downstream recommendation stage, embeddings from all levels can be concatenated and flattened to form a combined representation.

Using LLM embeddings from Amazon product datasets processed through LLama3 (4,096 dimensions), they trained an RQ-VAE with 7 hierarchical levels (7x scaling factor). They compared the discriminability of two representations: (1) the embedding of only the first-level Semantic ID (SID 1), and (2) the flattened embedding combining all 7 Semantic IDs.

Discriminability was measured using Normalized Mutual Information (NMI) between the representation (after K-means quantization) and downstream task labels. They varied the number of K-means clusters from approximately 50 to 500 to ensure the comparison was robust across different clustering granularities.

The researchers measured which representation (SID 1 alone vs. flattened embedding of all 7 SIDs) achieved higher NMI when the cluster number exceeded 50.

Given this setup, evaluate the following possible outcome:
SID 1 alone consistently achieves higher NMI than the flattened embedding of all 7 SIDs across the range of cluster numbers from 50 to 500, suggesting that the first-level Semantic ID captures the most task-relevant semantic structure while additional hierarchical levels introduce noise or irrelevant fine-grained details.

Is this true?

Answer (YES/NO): YES